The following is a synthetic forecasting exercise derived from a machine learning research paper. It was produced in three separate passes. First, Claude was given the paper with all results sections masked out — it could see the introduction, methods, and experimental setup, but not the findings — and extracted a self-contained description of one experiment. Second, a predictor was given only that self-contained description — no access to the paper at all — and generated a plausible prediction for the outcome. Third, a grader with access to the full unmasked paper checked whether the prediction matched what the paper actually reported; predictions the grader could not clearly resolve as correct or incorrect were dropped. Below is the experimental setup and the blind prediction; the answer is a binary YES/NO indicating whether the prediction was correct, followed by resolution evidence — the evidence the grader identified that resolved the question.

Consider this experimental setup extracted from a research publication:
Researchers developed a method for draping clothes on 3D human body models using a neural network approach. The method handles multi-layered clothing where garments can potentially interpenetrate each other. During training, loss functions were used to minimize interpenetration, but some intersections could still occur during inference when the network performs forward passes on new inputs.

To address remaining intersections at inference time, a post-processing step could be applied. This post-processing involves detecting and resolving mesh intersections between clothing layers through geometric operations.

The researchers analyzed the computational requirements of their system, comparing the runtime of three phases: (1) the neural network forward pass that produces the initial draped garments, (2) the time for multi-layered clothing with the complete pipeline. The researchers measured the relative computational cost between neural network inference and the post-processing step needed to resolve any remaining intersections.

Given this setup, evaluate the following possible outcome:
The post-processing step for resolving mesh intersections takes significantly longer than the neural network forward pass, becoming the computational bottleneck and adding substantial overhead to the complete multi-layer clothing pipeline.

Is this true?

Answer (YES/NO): YES